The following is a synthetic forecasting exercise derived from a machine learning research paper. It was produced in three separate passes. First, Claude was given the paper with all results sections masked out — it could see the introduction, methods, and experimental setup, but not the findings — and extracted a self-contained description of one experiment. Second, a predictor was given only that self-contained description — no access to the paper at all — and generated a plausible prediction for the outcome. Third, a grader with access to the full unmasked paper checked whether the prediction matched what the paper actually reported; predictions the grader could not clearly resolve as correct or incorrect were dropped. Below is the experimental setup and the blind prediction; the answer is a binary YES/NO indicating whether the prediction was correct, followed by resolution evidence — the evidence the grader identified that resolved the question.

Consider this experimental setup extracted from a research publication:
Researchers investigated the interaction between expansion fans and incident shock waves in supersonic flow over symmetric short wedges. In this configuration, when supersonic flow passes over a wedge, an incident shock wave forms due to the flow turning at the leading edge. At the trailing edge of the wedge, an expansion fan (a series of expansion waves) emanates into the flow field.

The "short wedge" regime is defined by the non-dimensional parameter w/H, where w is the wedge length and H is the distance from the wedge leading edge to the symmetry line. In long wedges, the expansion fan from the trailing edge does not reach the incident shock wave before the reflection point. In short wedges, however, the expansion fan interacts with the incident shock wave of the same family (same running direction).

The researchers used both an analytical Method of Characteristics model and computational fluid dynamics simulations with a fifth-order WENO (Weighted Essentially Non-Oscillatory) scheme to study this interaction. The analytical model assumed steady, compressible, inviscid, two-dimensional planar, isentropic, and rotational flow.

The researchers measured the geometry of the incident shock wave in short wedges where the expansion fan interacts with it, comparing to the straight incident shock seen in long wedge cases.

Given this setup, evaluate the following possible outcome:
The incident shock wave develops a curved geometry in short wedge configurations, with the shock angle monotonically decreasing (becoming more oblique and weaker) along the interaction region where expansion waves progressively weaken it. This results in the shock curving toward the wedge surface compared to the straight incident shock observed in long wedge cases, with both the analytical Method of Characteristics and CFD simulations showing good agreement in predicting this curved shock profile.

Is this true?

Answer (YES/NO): YES